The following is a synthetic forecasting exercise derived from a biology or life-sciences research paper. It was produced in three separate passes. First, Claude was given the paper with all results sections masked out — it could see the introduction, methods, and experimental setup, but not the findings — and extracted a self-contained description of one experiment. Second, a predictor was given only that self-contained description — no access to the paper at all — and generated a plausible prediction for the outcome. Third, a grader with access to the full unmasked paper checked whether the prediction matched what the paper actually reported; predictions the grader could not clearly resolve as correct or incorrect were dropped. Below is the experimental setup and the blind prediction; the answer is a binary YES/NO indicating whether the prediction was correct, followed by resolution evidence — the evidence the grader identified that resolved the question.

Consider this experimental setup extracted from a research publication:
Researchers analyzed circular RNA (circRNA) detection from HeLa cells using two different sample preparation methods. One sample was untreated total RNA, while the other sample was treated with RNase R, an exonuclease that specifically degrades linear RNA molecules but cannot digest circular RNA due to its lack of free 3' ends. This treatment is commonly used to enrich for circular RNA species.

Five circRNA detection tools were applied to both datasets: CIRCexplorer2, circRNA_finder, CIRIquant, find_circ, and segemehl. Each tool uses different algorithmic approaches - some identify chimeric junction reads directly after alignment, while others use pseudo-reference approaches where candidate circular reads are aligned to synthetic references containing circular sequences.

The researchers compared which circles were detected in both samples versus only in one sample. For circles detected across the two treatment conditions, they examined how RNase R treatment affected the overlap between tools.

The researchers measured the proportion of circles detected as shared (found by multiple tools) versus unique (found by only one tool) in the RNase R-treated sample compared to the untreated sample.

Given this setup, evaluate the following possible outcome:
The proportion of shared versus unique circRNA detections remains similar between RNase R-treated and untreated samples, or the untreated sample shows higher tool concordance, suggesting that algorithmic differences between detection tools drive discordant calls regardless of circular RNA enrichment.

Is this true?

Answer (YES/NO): NO